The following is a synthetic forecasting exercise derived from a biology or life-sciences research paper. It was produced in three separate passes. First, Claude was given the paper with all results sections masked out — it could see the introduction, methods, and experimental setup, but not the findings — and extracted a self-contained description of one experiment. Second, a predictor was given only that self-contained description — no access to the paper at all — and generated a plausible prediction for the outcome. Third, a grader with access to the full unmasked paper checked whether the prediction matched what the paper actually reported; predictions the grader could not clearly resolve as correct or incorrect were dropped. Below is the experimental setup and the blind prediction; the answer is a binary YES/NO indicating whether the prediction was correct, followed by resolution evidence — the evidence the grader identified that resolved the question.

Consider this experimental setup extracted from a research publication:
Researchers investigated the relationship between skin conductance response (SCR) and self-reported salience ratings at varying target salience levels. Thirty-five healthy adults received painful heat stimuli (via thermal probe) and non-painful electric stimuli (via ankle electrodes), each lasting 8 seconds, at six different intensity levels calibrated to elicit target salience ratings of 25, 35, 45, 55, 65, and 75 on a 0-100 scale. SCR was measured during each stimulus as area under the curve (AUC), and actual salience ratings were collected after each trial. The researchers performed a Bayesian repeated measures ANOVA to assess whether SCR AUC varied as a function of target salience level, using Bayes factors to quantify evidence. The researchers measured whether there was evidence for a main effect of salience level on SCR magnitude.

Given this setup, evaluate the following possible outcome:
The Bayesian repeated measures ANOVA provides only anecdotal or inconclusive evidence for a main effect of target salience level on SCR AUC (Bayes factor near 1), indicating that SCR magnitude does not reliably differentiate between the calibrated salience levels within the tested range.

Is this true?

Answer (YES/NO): NO